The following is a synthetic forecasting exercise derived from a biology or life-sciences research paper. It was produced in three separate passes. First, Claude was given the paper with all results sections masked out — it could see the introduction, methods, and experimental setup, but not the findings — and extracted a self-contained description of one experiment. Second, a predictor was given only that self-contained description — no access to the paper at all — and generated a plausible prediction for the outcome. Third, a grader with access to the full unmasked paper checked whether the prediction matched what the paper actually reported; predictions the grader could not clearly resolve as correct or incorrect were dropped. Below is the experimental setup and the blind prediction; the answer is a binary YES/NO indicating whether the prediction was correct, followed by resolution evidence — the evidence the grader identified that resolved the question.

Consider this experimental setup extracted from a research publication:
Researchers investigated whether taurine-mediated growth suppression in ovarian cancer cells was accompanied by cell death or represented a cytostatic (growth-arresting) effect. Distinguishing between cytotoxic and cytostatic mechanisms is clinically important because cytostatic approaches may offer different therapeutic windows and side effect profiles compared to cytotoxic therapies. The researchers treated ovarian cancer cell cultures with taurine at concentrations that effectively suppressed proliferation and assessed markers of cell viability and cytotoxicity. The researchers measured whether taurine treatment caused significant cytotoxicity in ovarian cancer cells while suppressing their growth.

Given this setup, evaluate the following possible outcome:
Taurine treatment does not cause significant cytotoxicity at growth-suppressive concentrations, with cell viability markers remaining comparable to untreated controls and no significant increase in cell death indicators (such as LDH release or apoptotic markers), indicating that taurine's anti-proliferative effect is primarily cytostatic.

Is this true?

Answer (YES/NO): YES